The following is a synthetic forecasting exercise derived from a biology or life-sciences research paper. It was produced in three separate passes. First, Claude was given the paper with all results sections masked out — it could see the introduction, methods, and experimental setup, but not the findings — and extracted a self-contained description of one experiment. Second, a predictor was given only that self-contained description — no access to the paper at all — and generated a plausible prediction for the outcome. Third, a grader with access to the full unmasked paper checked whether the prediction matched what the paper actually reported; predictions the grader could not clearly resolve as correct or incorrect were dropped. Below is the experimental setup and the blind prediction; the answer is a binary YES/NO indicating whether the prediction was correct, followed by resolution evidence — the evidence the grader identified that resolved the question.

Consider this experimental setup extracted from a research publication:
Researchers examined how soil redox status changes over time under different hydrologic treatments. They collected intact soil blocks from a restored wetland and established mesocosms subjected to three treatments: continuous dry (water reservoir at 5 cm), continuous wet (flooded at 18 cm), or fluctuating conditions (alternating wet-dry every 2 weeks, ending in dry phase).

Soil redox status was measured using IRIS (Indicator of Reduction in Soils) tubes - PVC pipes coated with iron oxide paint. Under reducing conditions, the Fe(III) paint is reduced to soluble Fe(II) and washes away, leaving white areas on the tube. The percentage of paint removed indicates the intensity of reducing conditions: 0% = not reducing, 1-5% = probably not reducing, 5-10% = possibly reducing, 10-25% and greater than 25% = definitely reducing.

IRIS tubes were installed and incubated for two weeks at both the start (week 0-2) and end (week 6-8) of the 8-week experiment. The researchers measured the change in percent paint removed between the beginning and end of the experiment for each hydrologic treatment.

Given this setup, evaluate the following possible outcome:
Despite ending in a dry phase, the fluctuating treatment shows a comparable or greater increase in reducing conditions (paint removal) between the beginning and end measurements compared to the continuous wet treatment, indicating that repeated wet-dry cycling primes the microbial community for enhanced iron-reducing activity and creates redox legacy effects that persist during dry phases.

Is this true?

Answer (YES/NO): NO